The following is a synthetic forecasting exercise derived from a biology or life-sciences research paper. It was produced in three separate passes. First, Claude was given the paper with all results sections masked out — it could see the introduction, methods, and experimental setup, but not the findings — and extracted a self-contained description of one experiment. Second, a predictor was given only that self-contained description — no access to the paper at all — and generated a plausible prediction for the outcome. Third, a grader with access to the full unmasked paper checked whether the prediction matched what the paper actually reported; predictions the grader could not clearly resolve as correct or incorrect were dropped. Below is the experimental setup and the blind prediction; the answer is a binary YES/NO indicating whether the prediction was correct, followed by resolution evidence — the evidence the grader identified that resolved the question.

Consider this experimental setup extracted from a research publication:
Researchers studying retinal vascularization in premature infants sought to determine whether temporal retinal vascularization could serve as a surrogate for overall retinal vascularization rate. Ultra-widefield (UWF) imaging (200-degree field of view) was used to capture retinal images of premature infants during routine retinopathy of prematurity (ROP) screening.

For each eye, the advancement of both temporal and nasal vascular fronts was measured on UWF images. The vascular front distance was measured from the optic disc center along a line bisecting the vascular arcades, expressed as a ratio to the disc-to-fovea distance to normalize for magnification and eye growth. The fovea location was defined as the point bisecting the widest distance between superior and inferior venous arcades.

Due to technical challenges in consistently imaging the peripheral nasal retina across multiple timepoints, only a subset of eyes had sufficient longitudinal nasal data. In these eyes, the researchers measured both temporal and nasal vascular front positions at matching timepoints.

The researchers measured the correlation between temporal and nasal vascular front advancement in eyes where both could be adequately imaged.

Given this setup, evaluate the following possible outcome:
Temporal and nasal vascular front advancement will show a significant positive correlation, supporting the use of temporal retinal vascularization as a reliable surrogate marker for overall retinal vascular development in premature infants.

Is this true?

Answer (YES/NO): YES